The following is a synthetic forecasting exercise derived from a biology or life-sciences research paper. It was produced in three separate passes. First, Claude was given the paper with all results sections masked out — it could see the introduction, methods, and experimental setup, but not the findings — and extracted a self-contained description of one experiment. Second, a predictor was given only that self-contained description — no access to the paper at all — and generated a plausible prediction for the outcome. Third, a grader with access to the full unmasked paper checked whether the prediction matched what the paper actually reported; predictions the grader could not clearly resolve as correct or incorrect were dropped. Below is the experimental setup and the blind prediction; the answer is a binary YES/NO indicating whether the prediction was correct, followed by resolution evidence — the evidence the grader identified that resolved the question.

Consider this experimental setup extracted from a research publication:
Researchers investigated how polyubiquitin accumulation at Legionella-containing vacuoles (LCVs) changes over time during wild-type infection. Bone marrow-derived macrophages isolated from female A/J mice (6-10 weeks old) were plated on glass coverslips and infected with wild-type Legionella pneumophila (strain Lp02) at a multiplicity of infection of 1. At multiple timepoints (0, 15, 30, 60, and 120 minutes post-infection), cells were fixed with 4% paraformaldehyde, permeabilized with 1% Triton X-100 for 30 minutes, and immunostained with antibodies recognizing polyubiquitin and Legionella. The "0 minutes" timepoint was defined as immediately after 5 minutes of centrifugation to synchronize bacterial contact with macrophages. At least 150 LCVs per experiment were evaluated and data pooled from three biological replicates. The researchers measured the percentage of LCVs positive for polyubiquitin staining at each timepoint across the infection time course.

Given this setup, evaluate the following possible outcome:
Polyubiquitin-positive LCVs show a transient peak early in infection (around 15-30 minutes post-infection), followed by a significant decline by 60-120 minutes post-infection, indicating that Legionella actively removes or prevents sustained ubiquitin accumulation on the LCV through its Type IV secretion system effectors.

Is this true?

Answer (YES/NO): NO